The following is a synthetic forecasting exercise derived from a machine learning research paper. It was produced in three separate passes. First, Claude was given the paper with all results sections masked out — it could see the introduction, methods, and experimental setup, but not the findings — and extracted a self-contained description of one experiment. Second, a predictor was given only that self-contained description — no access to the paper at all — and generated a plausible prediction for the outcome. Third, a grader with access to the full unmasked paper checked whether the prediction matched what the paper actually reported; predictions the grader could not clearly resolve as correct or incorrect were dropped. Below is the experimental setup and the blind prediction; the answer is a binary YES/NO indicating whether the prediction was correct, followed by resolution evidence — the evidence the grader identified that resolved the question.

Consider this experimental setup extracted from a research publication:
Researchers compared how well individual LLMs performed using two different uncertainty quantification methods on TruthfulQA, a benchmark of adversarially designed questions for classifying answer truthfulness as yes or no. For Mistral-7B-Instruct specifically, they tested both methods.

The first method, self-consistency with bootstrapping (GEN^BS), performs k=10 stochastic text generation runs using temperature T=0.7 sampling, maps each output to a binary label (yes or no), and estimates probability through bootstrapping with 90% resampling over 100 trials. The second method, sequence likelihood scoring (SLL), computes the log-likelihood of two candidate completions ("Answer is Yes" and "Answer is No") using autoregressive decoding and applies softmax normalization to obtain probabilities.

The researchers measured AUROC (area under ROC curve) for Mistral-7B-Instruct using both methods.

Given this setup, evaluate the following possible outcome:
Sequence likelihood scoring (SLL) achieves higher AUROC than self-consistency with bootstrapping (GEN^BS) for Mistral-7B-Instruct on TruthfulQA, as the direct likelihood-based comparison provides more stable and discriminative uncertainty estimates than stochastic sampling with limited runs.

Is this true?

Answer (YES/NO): YES